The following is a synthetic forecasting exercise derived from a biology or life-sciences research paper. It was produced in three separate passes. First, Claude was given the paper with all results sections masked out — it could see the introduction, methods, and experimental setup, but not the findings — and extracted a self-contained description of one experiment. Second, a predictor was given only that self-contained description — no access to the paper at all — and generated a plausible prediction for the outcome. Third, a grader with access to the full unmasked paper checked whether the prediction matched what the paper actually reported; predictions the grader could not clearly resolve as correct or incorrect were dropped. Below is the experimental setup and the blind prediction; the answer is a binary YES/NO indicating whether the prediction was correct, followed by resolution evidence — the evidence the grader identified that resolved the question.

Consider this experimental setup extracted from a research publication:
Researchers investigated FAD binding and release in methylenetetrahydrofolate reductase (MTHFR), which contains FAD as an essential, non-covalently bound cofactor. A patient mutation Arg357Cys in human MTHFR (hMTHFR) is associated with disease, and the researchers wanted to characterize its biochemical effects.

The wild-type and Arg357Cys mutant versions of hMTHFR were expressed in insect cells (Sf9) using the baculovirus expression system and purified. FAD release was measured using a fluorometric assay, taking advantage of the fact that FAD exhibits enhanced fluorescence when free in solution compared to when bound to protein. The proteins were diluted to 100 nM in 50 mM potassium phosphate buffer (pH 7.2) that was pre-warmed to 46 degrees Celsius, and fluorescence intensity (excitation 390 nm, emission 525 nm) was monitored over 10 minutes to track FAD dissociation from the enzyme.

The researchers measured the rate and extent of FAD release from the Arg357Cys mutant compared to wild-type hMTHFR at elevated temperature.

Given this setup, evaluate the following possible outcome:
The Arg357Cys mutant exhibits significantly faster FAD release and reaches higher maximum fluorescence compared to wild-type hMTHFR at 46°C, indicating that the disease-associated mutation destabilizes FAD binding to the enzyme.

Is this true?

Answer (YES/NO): NO